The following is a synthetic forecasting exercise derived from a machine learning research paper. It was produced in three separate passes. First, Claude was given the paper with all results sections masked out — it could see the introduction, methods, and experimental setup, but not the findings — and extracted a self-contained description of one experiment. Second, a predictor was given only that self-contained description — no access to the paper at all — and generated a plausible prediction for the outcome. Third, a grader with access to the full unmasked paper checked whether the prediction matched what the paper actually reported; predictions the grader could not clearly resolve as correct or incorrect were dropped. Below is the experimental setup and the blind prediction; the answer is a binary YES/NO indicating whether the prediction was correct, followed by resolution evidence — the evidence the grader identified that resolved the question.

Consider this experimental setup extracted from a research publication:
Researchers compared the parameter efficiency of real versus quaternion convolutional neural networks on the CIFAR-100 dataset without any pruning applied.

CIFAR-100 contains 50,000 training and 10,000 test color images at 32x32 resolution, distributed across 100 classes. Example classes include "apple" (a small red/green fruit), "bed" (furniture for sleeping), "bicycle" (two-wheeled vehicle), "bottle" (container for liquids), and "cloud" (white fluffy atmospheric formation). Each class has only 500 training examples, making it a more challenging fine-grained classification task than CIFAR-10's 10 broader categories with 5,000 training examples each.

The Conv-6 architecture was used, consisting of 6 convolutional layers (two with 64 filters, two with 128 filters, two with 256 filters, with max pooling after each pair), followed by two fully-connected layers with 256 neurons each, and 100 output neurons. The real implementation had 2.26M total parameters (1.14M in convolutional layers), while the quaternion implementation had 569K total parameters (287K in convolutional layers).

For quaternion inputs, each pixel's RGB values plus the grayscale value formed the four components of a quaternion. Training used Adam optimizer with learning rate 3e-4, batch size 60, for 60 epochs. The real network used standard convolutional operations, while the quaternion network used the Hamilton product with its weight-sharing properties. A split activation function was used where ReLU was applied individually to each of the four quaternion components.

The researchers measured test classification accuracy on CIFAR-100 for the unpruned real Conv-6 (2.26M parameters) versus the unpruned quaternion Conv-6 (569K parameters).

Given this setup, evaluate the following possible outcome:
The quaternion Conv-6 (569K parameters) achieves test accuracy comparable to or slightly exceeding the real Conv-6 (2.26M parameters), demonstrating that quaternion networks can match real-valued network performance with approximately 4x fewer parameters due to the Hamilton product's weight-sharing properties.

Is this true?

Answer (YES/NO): NO